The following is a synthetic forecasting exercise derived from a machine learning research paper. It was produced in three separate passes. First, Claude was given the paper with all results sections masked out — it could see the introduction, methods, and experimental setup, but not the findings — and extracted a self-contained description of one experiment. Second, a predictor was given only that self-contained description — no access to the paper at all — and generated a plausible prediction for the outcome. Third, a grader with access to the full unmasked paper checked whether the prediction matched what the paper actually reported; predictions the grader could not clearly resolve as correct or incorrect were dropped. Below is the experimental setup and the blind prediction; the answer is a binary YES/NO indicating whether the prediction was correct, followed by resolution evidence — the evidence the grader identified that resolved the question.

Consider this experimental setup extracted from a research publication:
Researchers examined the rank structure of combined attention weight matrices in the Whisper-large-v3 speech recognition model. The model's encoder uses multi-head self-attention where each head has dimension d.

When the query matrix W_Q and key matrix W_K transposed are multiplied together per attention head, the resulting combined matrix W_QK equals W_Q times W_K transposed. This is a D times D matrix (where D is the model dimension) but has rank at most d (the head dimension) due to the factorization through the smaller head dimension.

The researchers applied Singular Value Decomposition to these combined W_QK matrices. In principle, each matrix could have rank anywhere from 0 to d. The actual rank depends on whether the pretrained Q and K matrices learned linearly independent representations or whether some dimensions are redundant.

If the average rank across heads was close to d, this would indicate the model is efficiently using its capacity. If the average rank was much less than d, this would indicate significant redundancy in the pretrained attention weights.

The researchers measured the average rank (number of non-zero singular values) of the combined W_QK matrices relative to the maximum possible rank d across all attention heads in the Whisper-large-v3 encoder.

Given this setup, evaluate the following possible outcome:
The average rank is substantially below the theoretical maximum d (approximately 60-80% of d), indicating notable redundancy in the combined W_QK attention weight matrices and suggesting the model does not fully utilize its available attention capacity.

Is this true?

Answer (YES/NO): NO